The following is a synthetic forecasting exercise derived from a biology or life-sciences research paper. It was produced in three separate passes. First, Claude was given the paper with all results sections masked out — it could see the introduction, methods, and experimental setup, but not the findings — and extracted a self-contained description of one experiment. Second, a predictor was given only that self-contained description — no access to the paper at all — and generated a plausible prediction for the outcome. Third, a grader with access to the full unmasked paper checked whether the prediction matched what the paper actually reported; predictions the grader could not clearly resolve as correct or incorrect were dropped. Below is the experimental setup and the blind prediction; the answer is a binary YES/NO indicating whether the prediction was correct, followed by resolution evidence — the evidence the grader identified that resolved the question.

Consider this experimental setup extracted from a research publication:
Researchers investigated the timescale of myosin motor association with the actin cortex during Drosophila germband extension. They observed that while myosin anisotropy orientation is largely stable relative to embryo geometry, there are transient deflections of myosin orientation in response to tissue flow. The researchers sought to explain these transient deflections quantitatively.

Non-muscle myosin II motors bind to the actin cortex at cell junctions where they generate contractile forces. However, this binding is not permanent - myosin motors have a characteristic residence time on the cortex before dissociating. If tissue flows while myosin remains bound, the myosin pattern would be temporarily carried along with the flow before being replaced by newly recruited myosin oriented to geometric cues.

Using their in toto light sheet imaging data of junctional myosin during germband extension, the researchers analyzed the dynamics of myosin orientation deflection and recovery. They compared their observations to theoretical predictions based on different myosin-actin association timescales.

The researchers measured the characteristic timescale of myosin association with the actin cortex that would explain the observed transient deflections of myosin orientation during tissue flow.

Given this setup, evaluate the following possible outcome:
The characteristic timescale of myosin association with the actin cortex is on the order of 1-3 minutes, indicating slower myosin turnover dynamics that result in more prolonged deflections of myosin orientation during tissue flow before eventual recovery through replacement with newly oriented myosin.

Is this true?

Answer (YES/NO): NO